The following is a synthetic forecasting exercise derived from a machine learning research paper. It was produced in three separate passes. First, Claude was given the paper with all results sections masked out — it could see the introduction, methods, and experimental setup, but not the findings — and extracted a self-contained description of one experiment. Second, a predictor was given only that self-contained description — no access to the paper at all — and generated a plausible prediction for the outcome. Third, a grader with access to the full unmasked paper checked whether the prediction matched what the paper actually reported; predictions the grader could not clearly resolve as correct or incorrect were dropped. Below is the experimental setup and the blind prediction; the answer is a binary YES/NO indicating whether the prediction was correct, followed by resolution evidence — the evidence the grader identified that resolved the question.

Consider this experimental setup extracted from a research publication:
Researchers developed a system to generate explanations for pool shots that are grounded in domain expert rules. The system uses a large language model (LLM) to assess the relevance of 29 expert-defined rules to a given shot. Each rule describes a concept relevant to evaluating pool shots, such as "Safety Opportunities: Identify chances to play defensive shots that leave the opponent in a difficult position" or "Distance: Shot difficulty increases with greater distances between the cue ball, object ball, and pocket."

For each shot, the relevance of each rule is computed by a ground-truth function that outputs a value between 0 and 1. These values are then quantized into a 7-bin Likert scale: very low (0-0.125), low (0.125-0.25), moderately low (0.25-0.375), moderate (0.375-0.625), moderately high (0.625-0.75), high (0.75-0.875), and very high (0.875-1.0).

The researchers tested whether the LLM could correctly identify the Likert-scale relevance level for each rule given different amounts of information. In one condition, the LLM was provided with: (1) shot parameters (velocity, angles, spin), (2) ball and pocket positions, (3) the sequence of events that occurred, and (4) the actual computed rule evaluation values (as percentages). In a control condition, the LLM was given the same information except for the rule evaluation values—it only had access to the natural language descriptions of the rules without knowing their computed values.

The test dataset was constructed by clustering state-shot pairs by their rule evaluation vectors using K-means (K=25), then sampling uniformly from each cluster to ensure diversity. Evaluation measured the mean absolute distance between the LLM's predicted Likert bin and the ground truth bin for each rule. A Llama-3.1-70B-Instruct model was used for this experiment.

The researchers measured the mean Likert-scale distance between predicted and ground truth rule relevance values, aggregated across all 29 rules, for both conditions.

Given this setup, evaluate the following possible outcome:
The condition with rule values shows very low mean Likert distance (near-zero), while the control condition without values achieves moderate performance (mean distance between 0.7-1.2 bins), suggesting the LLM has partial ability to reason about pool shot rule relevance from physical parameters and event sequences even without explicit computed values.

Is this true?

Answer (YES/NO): NO